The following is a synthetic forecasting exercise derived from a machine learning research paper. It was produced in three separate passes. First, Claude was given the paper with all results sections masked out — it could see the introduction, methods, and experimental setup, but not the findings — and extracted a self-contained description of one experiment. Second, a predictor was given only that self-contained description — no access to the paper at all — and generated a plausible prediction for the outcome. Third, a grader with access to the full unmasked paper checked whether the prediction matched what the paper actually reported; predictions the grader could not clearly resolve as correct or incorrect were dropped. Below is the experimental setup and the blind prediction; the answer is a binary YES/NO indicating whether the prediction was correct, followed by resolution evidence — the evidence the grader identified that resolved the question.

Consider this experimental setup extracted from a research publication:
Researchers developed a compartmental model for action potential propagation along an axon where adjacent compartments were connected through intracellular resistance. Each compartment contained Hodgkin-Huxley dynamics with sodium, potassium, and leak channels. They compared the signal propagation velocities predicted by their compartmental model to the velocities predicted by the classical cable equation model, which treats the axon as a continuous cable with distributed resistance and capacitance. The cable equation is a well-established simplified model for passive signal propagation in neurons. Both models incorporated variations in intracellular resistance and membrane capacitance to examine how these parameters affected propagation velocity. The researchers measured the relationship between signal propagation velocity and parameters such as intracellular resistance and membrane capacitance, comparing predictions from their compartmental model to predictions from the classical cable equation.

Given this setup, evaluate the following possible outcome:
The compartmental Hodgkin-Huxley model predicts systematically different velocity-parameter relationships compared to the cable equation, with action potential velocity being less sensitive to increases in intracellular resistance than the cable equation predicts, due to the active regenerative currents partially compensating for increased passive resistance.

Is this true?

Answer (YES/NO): NO